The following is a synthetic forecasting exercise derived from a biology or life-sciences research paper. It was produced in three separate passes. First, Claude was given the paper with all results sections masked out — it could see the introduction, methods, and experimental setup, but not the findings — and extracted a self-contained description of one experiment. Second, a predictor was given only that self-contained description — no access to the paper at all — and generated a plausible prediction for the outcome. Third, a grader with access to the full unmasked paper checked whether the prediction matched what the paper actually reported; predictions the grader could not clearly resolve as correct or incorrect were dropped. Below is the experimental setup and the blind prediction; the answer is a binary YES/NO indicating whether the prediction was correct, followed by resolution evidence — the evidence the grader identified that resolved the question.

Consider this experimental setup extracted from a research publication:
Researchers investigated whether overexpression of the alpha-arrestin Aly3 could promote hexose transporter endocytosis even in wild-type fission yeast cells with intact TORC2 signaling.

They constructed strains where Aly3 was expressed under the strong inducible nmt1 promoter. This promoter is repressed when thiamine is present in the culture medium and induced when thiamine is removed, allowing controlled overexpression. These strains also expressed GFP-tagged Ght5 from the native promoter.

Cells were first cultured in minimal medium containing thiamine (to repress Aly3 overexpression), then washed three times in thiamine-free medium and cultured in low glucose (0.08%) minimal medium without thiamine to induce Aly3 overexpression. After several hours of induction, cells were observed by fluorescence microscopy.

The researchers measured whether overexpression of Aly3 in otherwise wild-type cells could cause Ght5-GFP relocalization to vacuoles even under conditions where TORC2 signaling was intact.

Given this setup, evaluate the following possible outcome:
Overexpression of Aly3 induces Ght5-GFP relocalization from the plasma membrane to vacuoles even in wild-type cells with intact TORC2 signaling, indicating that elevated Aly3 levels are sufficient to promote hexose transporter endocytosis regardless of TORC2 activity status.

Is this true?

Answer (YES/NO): NO